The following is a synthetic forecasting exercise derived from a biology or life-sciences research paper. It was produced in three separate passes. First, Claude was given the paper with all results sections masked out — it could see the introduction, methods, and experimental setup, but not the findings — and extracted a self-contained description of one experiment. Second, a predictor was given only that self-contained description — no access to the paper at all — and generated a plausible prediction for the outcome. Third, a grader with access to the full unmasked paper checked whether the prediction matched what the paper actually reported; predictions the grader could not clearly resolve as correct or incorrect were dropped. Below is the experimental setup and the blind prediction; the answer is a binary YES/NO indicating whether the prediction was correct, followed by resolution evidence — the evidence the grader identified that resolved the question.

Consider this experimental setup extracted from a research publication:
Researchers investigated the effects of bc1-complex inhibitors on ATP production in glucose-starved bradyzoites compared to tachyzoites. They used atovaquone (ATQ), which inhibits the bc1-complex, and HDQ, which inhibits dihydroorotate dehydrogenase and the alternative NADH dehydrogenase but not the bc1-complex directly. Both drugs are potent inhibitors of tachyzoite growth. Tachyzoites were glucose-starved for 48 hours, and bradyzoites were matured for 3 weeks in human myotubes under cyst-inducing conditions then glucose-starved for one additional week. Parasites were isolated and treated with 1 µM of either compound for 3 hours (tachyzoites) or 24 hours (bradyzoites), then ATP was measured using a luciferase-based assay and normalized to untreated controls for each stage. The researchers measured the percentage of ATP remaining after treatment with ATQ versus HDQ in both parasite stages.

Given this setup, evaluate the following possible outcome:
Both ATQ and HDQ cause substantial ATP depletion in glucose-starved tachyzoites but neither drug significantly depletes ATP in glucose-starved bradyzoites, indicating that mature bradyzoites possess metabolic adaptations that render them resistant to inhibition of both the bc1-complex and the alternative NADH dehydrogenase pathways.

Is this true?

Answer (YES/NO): NO